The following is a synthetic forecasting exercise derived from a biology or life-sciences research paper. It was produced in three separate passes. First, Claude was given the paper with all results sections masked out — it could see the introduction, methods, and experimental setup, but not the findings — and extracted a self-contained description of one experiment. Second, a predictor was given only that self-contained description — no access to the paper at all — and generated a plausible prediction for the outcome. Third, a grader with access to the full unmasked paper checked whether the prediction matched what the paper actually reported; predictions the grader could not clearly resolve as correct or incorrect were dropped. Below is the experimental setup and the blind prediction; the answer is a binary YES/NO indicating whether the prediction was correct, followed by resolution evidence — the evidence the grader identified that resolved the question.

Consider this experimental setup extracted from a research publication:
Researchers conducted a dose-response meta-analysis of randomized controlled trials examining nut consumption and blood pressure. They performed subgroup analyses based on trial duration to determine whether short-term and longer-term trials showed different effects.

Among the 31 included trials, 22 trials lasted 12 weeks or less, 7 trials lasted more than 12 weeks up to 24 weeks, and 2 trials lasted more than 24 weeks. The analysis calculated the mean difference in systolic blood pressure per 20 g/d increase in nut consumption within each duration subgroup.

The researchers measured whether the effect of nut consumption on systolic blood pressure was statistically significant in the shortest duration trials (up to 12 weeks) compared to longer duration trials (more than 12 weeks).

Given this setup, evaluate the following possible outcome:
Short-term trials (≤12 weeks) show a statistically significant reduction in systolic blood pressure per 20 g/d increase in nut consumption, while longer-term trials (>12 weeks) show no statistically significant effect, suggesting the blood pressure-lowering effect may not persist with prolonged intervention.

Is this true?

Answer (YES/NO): YES